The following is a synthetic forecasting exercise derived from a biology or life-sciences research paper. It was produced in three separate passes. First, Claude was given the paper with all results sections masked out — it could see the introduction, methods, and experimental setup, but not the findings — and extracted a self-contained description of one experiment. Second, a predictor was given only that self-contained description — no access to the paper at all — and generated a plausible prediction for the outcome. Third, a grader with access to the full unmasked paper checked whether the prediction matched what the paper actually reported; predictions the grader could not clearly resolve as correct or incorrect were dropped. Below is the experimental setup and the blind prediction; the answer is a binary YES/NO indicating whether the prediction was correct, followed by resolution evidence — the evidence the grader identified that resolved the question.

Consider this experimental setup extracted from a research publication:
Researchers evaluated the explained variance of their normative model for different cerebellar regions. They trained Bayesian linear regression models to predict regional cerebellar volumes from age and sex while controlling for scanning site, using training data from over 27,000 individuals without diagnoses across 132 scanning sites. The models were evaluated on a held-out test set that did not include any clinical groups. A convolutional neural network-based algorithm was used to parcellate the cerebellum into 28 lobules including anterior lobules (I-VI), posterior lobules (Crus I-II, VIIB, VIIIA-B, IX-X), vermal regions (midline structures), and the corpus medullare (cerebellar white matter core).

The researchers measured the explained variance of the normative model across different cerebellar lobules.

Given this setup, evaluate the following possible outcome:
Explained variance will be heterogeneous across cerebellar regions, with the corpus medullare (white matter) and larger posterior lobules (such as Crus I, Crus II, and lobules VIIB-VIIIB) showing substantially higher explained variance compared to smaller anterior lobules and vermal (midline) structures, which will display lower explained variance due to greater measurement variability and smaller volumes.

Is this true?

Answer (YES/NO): NO